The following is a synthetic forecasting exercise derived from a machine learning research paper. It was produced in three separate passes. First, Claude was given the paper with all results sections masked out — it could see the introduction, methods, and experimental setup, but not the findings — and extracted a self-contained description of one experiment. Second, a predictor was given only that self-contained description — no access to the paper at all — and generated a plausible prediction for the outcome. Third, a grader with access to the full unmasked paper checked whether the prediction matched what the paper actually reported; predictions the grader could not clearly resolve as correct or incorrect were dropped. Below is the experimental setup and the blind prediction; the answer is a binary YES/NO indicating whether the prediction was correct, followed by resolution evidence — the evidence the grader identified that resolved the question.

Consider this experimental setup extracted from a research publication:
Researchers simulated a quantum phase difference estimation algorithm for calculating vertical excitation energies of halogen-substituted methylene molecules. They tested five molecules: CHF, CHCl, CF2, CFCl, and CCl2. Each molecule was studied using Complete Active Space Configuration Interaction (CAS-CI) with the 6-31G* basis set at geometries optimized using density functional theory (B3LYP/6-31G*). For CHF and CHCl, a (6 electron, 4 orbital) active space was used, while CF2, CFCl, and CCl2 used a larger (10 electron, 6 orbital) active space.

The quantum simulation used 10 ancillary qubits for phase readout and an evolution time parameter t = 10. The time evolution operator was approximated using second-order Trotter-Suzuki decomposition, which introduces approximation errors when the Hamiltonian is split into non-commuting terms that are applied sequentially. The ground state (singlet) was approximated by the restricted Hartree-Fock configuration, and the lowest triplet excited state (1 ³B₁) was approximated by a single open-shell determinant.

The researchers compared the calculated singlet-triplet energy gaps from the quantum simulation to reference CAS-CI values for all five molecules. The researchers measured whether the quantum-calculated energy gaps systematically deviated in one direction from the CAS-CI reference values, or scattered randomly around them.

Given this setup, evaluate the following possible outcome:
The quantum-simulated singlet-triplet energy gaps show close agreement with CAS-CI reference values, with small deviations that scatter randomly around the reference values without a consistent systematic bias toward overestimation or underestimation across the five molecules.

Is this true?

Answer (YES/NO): NO